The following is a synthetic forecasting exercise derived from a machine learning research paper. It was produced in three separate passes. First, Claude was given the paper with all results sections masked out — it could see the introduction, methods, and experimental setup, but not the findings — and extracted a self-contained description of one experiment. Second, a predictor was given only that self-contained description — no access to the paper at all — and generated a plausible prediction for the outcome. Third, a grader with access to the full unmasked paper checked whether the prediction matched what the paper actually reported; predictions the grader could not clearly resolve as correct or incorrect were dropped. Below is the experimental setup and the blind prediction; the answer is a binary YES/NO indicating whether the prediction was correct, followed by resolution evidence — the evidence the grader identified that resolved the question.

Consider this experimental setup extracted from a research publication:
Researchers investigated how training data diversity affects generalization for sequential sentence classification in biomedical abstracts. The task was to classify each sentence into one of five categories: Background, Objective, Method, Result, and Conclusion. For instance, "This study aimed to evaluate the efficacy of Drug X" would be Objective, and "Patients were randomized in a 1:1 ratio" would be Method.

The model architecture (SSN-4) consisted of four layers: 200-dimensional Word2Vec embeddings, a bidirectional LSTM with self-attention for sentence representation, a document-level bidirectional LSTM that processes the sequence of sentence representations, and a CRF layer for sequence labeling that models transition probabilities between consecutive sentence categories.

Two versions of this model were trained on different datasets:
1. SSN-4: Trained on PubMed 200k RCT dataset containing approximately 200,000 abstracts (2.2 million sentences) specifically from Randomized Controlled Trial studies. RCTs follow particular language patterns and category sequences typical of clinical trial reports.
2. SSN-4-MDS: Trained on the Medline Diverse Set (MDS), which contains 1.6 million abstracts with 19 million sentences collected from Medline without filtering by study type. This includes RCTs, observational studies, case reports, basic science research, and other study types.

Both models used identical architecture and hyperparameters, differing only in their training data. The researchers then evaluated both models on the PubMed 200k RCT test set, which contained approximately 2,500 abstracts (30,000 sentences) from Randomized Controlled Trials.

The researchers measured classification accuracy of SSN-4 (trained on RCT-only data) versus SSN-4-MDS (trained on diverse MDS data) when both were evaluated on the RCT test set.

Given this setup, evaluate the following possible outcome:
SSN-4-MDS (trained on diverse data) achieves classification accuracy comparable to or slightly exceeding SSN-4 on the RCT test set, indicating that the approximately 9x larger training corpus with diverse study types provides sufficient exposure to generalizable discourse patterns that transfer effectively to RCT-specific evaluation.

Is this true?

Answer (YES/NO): NO